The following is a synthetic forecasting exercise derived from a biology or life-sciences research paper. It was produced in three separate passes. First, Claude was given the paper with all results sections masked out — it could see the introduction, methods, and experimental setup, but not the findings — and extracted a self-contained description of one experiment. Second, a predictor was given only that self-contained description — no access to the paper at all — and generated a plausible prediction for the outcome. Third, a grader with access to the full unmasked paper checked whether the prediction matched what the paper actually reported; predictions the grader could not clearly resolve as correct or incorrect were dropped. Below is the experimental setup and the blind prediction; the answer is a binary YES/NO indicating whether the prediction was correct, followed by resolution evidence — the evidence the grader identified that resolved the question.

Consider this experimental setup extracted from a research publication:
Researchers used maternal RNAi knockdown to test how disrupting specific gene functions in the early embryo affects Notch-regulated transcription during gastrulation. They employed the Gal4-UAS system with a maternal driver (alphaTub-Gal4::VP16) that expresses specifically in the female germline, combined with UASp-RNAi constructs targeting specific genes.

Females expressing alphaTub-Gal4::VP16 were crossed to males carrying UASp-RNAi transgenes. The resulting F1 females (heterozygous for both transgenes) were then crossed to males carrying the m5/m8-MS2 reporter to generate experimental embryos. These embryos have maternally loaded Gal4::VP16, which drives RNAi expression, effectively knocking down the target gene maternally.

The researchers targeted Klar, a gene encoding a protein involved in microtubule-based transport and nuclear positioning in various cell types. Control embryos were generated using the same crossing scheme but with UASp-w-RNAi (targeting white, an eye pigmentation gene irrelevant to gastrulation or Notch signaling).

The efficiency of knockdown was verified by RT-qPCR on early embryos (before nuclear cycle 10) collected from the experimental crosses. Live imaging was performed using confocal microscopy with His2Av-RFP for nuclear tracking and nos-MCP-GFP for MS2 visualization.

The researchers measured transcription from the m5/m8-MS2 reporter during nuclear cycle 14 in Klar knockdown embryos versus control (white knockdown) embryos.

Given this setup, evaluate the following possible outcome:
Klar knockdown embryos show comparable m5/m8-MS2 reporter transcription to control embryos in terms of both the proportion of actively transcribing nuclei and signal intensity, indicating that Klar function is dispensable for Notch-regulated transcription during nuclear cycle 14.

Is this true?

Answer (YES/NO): NO